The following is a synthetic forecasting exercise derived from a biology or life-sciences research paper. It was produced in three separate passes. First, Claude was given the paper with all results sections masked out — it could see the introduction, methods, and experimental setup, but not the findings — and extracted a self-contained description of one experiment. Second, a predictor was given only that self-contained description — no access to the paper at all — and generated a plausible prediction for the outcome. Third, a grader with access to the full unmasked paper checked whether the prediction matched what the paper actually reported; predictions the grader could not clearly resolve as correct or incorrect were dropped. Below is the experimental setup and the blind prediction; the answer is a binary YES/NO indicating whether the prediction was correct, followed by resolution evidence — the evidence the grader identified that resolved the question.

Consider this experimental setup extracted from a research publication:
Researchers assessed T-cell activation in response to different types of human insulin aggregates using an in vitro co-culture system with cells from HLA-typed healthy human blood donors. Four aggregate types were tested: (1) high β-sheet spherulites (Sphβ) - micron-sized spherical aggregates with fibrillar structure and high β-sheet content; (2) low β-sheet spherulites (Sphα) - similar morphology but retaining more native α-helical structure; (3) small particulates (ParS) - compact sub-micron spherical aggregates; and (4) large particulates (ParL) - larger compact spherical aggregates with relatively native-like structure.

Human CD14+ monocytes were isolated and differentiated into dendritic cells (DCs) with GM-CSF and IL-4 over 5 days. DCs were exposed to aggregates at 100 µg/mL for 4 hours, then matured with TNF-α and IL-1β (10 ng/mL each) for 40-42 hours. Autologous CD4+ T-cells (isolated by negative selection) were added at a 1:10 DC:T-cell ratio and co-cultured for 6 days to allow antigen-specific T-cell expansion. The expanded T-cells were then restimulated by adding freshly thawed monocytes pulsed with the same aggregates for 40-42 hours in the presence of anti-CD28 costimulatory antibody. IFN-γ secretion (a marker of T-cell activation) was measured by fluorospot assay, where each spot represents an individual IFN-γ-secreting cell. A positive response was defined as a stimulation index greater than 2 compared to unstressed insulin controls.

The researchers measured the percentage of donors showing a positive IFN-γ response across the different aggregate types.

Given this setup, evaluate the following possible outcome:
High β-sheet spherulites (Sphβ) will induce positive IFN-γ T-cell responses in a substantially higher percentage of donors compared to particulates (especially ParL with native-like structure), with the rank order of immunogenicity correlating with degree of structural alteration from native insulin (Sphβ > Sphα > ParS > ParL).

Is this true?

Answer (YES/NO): NO